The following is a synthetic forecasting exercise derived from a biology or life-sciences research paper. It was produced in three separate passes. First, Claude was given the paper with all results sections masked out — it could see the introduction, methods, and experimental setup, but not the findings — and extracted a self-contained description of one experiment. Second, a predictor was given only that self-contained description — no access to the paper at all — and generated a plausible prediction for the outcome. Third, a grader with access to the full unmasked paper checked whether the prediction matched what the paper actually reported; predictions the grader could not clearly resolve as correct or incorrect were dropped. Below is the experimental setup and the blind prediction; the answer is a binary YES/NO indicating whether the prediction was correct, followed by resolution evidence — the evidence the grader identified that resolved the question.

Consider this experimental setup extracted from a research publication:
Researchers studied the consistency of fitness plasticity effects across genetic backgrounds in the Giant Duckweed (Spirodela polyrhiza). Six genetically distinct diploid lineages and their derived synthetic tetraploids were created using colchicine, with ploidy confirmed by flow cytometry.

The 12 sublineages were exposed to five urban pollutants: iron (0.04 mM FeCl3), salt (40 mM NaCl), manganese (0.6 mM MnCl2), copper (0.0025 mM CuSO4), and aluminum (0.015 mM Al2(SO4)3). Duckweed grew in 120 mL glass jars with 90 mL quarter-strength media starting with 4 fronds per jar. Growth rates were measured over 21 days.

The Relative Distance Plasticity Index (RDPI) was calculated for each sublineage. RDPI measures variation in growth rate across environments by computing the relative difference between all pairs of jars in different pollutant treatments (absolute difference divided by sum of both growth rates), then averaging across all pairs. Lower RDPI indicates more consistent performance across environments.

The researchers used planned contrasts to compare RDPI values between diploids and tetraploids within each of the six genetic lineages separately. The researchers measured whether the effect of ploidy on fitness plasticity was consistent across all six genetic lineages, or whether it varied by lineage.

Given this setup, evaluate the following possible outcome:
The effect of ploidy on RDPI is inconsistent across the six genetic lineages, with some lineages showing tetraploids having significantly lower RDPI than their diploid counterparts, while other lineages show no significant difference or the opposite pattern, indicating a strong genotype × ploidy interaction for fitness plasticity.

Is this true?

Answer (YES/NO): YES